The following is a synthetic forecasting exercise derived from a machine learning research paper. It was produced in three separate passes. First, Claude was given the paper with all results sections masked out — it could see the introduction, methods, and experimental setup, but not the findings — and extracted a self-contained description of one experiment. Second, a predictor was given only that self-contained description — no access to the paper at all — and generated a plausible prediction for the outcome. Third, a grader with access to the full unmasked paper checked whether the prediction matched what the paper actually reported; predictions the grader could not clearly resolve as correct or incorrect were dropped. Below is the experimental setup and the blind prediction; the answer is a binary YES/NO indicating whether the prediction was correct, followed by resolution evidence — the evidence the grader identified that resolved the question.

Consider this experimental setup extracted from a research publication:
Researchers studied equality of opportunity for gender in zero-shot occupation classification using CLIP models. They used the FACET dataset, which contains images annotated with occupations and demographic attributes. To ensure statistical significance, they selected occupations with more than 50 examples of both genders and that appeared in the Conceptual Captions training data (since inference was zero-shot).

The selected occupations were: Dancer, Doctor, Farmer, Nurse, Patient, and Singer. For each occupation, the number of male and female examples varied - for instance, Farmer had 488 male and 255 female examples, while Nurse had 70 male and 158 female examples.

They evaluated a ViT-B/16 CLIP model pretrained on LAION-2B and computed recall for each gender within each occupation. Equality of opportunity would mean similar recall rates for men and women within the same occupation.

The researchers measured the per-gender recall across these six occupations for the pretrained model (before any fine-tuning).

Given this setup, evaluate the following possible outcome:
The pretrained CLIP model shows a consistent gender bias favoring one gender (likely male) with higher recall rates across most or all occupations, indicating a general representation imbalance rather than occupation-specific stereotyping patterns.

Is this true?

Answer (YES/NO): NO